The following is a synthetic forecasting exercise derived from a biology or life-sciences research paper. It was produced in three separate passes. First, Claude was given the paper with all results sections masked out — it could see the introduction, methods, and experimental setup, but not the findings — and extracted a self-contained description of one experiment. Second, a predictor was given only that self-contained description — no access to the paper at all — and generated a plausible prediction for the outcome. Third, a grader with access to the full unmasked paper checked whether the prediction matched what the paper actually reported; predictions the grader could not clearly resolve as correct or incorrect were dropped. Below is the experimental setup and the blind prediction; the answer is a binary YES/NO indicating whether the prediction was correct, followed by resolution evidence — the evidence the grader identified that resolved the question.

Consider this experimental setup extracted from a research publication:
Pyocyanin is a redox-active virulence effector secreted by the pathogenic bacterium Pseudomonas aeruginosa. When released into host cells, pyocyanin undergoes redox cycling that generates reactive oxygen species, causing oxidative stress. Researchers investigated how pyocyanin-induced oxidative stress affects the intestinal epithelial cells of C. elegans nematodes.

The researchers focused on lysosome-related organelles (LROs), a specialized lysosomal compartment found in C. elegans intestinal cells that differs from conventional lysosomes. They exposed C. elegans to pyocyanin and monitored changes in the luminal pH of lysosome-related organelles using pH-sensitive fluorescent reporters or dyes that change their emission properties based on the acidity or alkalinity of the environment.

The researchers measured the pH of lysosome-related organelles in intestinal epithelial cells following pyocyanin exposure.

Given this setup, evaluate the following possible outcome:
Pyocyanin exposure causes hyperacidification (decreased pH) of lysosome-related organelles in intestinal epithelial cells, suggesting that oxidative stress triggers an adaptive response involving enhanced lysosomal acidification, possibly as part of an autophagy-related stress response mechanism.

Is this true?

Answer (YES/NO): NO